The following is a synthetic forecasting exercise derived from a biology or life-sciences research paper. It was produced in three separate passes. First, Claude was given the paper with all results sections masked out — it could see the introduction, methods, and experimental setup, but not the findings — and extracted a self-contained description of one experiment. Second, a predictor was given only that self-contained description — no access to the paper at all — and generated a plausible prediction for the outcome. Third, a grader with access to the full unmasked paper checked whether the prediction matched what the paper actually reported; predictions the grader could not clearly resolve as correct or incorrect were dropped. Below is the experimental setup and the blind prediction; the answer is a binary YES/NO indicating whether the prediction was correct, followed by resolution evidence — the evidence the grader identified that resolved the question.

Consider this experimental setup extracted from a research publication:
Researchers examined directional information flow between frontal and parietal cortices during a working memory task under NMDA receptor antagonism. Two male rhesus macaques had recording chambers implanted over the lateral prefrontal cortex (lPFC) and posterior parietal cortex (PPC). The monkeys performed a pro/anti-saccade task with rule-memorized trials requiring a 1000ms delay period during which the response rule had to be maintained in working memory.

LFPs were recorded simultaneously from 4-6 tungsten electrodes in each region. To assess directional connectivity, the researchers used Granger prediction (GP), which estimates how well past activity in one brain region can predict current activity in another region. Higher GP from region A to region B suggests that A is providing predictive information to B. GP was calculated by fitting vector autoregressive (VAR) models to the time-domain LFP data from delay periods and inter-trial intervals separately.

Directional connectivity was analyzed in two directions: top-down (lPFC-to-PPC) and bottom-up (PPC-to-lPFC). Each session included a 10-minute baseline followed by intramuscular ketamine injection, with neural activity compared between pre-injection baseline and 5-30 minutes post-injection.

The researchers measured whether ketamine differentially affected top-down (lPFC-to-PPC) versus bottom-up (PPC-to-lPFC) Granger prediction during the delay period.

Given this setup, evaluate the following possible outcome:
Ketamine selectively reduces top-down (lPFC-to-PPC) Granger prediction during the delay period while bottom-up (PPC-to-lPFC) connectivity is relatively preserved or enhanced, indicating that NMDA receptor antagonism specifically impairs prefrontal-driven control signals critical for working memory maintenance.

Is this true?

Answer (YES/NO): NO